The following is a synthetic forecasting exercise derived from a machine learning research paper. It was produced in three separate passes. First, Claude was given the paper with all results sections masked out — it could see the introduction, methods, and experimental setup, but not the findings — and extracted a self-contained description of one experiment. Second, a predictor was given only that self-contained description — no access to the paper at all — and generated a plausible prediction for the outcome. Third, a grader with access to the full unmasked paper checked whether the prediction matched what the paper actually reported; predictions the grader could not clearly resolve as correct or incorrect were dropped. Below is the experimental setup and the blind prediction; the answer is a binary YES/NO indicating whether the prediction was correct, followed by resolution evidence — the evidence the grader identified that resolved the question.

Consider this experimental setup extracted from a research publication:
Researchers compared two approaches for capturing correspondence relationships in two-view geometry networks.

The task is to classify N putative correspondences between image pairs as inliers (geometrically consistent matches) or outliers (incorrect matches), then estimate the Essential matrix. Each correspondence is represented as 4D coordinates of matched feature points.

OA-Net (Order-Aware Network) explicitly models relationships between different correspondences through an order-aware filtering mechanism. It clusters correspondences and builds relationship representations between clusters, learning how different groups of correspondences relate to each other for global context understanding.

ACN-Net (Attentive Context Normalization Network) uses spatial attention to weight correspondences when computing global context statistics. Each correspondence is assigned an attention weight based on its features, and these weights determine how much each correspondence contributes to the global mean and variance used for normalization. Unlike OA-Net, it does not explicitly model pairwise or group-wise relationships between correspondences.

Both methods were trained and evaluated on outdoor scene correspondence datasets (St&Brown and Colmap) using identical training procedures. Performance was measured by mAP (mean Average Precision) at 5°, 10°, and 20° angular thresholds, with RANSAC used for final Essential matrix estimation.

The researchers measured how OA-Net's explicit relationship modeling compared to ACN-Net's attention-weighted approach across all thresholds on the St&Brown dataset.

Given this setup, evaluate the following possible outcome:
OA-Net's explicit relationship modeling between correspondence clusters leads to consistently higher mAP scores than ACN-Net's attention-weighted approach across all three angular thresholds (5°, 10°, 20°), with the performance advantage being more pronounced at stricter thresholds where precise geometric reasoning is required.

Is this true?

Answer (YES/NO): NO